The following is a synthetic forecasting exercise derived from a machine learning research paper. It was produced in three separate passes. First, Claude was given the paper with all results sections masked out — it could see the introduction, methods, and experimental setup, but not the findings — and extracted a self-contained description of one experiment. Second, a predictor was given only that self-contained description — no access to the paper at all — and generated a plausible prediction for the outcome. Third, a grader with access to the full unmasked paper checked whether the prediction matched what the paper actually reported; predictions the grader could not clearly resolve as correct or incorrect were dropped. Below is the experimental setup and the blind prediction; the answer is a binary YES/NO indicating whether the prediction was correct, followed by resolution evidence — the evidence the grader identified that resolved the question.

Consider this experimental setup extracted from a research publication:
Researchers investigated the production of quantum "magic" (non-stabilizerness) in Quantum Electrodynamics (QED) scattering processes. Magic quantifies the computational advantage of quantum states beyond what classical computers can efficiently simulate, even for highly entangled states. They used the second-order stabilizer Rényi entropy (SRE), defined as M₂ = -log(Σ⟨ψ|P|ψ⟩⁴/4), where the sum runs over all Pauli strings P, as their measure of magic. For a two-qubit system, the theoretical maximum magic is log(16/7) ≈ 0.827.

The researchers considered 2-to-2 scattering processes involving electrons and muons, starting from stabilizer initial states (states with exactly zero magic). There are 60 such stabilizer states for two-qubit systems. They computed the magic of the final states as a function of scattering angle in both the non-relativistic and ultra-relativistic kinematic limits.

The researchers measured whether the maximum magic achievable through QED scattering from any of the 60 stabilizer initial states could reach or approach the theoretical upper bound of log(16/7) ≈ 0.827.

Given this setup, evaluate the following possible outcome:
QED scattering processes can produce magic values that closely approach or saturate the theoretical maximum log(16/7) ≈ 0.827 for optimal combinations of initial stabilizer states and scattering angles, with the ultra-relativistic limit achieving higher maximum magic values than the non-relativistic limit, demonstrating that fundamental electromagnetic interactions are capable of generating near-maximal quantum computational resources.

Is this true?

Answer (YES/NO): NO